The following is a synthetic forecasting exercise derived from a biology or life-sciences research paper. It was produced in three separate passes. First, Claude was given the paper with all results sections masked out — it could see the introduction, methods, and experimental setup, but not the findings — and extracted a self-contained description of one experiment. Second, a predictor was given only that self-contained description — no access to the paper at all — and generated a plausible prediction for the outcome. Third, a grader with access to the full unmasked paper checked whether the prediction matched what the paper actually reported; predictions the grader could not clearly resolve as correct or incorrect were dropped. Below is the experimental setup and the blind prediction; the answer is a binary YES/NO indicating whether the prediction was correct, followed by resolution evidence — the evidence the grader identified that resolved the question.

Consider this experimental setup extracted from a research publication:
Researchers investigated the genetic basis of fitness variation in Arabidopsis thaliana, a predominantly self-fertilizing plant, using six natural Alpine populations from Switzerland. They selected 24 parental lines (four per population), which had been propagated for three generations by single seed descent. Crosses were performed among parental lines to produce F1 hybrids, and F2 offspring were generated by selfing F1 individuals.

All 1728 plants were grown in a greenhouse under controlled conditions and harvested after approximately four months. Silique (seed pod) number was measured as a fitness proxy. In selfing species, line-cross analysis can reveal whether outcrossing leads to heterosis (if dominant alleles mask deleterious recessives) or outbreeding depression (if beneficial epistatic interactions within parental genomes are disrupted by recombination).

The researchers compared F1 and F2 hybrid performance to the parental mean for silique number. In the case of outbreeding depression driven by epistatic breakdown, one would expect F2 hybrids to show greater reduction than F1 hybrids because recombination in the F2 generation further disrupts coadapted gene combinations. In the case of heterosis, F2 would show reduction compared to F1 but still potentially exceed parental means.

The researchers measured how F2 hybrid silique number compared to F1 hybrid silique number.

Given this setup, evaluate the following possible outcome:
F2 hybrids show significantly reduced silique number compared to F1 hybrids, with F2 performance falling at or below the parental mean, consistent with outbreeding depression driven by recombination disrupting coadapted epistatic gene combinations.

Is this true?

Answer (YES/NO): YES